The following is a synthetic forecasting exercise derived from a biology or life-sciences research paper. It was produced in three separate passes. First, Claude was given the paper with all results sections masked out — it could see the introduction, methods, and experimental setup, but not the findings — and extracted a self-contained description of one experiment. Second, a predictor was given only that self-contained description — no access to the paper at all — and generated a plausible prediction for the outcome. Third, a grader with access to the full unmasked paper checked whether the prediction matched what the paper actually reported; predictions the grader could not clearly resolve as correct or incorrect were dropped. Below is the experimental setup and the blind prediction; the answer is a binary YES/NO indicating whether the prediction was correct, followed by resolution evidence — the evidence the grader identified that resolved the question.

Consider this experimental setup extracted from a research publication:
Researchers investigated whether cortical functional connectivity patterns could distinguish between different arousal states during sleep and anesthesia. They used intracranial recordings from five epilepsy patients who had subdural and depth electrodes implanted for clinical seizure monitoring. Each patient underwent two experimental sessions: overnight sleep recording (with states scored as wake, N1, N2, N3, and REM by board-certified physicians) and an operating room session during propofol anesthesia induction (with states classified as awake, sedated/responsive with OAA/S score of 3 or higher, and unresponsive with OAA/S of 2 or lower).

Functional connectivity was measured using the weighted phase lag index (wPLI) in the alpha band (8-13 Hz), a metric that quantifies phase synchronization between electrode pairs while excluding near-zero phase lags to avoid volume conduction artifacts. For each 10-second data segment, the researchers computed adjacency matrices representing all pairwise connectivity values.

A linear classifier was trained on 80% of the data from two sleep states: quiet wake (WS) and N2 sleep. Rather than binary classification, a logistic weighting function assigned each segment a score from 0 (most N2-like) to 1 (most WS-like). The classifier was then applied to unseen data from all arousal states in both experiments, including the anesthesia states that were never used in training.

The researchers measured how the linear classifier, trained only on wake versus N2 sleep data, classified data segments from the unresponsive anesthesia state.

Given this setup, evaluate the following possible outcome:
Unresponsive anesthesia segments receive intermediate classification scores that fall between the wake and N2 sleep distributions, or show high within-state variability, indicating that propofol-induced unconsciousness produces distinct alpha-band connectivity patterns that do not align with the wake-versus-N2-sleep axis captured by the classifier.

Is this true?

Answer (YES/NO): NO